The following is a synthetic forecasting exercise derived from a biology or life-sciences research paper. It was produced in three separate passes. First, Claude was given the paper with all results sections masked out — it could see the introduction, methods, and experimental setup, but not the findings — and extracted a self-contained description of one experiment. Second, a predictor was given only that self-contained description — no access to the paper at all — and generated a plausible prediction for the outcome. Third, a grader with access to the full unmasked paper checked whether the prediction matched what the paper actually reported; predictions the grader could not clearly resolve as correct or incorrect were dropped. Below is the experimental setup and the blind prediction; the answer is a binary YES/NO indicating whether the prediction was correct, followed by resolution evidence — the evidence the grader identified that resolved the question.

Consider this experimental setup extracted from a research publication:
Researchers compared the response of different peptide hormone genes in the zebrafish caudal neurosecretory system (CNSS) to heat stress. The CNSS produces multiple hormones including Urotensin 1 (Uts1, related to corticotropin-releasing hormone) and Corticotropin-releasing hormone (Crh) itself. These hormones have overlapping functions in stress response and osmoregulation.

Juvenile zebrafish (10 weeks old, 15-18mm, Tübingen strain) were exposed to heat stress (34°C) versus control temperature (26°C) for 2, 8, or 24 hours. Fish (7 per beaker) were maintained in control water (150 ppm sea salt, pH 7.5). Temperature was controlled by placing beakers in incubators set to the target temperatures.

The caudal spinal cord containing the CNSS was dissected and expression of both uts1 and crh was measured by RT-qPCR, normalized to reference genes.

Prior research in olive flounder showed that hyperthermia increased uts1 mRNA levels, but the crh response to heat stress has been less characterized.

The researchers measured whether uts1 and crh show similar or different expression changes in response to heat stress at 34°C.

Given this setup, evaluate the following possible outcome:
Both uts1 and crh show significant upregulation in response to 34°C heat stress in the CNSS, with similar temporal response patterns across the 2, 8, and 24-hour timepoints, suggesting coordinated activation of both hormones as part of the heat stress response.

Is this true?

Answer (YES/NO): NO